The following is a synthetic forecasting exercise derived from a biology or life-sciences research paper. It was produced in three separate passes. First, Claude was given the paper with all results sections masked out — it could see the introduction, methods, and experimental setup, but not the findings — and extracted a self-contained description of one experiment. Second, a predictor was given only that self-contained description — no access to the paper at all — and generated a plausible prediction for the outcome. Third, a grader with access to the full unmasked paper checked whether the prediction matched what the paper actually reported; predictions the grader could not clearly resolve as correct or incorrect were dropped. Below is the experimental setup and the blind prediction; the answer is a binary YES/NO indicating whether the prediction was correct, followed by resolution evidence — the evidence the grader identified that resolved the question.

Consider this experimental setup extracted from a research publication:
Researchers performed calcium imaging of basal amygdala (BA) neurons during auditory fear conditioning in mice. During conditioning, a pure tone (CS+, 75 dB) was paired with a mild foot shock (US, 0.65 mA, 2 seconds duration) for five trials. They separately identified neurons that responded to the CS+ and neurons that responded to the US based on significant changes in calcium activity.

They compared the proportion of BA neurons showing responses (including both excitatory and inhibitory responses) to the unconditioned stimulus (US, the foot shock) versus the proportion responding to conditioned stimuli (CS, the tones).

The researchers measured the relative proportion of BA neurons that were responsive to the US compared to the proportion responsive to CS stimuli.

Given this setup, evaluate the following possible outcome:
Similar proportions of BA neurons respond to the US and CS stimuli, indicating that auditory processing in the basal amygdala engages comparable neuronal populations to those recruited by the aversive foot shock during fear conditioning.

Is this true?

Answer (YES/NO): NO